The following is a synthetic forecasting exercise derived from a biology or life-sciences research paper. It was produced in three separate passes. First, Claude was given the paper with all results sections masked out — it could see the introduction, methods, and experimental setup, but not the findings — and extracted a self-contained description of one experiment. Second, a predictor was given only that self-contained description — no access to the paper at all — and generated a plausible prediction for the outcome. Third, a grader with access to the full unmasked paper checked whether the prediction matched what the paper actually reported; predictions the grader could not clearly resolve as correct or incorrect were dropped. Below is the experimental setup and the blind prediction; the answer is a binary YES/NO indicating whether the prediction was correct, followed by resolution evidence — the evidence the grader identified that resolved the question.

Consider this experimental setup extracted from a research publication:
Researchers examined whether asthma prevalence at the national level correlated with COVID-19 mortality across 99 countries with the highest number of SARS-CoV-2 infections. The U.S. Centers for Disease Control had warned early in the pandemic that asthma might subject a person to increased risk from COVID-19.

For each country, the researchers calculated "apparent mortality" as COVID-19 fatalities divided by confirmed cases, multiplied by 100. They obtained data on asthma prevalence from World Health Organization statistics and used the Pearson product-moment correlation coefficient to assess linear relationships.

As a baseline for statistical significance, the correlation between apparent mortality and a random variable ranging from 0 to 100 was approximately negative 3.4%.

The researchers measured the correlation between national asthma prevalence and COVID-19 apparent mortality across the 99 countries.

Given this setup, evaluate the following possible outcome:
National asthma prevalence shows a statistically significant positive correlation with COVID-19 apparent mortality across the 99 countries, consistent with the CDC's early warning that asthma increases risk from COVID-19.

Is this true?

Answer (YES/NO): NO